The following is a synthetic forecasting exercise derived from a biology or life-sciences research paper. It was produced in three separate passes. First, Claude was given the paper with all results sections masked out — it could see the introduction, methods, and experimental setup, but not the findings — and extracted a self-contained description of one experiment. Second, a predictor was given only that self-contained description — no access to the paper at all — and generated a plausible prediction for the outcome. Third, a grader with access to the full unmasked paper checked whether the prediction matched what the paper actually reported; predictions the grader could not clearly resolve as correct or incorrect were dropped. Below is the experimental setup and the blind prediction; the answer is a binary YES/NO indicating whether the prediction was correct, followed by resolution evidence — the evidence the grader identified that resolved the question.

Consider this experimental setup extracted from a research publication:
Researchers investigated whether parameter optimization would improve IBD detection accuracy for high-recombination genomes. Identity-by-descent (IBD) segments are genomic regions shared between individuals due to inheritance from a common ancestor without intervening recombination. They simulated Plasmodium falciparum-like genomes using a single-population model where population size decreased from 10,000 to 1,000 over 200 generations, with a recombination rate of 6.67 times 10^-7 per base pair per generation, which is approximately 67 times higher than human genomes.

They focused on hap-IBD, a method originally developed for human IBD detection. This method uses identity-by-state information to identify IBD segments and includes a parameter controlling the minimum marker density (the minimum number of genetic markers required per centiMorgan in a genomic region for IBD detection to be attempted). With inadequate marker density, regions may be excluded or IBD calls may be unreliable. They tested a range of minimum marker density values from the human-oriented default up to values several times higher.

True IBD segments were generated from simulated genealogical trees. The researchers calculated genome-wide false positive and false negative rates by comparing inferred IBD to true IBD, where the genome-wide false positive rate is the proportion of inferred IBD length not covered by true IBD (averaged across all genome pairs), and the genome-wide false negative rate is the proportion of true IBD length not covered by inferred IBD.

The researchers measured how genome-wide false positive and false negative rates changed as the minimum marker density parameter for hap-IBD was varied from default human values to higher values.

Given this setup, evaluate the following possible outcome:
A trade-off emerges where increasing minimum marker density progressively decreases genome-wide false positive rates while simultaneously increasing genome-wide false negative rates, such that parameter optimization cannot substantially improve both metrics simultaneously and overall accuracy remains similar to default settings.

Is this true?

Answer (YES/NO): NO